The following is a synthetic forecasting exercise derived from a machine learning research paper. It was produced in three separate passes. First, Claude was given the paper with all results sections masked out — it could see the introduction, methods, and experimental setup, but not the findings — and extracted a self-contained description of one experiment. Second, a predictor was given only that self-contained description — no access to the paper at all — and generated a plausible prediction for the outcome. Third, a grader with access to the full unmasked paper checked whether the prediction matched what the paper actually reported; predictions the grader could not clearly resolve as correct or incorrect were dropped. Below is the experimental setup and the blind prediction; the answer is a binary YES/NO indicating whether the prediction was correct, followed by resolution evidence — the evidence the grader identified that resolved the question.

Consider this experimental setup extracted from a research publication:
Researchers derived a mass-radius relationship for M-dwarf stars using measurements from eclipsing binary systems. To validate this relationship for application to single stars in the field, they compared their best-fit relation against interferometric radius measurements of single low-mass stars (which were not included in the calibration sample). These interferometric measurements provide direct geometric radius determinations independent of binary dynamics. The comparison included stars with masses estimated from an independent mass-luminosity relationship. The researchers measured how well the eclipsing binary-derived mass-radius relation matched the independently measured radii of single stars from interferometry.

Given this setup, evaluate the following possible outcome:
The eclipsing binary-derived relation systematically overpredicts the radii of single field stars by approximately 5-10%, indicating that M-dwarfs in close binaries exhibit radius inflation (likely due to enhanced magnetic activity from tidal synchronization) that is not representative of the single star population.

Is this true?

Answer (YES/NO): NO